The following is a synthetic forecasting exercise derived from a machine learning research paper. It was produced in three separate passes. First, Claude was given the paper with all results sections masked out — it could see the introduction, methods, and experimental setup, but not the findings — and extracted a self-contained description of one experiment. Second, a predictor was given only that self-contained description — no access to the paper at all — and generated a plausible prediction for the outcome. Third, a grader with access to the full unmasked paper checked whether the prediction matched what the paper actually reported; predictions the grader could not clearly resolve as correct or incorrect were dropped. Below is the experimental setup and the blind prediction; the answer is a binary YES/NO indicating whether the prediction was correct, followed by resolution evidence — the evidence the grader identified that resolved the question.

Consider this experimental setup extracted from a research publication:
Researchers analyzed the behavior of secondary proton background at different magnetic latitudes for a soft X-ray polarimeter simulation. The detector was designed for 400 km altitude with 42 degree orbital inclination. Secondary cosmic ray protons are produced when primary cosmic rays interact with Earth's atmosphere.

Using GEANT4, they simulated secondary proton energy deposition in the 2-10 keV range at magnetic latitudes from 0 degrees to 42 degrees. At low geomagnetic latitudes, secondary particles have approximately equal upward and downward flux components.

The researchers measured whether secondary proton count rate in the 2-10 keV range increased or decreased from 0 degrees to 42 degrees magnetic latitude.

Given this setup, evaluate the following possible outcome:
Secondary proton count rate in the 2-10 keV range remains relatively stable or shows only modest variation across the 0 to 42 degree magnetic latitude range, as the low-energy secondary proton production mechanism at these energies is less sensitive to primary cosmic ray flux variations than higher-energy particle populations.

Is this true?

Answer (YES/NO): NO